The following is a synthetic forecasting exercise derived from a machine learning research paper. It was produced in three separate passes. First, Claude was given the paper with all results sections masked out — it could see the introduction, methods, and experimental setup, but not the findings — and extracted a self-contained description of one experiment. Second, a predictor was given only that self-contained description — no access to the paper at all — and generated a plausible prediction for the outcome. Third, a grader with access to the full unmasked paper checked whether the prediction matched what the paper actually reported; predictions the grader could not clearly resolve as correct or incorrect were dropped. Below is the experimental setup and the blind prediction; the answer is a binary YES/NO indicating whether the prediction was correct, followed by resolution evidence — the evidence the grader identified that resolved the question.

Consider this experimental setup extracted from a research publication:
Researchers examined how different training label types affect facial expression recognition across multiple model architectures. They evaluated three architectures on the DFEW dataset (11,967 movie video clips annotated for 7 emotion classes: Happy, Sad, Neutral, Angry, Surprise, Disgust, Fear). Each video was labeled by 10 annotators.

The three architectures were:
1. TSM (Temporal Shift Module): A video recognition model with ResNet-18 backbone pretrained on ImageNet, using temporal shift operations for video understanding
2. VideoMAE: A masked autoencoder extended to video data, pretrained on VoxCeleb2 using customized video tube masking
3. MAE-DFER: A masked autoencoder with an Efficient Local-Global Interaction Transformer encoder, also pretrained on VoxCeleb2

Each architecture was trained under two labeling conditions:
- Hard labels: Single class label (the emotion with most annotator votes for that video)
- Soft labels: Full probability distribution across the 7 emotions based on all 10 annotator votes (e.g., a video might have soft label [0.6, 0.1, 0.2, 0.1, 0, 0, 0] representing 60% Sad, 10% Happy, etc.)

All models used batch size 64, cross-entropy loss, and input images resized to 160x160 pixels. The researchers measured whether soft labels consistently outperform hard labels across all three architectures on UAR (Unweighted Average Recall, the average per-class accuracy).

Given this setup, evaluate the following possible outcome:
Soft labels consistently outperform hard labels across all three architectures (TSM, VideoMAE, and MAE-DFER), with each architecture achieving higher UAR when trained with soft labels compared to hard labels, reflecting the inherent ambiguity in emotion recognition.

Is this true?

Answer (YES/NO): YES